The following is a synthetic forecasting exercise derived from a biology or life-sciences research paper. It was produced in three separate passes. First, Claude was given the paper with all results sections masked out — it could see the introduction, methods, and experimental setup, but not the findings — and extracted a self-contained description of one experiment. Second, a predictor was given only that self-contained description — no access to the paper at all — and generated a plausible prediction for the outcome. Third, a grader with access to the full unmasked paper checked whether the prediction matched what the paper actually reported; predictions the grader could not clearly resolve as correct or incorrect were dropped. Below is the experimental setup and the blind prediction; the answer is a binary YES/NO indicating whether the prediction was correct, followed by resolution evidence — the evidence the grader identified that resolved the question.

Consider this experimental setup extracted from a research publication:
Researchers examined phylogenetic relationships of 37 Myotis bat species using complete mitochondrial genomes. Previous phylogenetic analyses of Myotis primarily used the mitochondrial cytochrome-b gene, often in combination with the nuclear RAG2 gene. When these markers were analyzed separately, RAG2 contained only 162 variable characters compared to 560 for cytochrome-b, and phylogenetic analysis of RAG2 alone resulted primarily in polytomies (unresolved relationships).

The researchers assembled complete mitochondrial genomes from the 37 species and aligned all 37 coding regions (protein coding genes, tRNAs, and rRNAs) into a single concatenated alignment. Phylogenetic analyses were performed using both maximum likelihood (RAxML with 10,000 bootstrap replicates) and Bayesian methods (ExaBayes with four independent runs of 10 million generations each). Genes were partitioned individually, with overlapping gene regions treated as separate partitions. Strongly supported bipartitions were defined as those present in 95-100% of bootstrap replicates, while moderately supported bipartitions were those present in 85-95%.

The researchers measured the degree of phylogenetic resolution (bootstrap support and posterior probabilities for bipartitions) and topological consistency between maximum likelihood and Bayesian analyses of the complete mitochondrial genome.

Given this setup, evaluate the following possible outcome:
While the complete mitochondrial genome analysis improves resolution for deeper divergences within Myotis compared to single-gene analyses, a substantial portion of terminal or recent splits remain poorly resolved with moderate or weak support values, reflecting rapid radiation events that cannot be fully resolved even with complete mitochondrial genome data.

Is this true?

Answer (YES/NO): NO